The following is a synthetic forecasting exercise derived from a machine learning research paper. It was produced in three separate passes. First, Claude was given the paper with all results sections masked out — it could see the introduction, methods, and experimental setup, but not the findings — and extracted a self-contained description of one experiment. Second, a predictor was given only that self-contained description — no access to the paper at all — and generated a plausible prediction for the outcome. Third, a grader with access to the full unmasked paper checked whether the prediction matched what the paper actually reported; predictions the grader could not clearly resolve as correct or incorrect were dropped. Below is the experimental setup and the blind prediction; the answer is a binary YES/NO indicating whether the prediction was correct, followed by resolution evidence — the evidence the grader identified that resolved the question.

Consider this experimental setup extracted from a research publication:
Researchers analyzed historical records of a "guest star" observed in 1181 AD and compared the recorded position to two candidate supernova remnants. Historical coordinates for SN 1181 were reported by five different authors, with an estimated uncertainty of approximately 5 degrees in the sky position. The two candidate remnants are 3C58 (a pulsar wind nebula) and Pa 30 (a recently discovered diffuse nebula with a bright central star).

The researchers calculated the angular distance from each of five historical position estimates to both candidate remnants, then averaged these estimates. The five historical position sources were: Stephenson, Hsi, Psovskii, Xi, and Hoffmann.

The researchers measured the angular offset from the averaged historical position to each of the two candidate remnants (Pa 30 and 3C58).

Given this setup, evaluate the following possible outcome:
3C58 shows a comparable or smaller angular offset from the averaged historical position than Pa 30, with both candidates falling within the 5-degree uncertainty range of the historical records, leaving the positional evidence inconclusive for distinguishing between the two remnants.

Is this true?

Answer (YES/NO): NO